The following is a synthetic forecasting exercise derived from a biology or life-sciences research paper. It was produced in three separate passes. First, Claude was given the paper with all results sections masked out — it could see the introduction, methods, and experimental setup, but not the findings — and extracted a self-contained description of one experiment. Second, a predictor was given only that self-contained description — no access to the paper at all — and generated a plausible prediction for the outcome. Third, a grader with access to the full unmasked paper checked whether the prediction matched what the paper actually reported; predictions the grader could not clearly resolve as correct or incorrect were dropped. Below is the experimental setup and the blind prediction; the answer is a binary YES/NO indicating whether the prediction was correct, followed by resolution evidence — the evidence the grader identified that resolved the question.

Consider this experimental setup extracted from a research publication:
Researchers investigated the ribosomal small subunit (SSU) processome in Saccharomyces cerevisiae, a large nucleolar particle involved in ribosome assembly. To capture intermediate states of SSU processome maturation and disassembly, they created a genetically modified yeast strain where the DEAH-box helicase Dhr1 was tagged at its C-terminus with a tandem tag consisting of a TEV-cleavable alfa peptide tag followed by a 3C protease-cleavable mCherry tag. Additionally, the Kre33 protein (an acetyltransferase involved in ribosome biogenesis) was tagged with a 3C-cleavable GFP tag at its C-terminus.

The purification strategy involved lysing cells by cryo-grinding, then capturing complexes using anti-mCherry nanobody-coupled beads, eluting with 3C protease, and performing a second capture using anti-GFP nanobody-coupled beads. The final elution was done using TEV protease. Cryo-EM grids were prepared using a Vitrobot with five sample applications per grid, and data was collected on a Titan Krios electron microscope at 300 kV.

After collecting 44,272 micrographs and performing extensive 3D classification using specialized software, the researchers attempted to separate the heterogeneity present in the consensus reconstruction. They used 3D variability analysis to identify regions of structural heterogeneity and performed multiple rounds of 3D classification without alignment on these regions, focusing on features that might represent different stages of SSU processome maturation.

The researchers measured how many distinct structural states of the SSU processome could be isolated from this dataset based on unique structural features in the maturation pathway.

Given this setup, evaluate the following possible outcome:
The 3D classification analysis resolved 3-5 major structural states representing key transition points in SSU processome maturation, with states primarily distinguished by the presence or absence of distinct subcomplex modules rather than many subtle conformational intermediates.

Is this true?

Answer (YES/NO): NO